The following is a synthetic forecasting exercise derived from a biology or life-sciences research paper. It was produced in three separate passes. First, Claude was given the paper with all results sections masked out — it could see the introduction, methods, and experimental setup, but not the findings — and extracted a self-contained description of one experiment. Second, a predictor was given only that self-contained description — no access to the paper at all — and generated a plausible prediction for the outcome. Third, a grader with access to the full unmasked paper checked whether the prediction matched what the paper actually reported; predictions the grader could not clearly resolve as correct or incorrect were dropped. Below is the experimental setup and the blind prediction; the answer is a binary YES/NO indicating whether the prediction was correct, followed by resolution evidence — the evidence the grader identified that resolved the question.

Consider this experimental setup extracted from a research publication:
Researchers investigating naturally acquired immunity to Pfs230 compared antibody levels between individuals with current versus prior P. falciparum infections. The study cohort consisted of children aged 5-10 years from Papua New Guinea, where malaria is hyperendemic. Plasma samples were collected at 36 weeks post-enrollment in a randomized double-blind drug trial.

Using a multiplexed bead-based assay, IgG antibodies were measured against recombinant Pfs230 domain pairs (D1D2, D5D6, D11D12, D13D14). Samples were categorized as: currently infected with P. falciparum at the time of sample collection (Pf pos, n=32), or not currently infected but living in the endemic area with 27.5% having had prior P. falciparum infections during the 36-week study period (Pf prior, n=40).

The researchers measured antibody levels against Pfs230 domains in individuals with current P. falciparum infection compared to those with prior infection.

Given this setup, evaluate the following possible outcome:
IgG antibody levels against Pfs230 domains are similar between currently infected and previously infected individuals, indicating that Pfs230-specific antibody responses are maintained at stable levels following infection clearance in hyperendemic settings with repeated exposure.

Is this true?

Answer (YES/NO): NO